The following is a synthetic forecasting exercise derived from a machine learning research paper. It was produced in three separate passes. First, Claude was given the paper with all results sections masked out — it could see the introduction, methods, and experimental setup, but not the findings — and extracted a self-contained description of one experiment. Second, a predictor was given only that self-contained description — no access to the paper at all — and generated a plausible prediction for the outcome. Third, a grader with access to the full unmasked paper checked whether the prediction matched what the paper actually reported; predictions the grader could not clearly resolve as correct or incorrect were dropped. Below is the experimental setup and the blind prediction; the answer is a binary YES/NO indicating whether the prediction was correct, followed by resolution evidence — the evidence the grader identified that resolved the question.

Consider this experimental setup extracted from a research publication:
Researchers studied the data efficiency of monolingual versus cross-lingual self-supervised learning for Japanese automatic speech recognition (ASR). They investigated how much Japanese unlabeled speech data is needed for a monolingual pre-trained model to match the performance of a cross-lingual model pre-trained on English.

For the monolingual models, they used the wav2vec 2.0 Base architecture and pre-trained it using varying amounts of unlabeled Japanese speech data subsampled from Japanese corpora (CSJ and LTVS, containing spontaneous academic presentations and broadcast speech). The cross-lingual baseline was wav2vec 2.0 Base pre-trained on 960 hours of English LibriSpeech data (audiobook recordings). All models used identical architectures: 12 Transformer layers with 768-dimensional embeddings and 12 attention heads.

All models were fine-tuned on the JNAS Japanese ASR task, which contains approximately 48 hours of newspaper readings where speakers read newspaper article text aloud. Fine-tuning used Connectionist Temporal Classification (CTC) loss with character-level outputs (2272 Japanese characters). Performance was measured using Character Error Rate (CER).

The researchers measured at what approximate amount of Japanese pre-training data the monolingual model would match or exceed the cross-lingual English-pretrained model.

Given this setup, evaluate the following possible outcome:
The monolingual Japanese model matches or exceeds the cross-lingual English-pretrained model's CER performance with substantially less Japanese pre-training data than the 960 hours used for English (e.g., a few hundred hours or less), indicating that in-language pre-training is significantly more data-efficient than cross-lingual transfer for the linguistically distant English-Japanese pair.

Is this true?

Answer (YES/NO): YES